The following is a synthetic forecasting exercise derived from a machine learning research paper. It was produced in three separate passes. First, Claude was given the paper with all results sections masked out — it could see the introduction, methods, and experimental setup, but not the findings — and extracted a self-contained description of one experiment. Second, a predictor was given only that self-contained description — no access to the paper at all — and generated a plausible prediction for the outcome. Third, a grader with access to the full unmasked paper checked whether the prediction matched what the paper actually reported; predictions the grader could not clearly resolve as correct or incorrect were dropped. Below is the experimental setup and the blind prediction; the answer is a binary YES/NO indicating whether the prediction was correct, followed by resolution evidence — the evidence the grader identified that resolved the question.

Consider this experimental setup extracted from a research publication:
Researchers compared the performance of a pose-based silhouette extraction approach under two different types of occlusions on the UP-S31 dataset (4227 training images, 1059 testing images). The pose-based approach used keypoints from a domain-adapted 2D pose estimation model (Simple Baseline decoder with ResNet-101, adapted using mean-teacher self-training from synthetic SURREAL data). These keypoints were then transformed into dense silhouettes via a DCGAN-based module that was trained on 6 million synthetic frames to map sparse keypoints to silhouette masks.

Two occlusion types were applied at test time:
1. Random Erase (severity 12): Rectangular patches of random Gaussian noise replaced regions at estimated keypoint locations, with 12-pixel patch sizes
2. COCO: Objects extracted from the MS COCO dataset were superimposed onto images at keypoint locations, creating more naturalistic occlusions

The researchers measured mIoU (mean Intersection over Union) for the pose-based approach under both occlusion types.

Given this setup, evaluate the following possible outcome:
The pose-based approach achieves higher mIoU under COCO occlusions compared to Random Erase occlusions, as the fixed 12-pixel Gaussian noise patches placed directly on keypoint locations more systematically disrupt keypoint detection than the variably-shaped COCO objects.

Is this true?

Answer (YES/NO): NO